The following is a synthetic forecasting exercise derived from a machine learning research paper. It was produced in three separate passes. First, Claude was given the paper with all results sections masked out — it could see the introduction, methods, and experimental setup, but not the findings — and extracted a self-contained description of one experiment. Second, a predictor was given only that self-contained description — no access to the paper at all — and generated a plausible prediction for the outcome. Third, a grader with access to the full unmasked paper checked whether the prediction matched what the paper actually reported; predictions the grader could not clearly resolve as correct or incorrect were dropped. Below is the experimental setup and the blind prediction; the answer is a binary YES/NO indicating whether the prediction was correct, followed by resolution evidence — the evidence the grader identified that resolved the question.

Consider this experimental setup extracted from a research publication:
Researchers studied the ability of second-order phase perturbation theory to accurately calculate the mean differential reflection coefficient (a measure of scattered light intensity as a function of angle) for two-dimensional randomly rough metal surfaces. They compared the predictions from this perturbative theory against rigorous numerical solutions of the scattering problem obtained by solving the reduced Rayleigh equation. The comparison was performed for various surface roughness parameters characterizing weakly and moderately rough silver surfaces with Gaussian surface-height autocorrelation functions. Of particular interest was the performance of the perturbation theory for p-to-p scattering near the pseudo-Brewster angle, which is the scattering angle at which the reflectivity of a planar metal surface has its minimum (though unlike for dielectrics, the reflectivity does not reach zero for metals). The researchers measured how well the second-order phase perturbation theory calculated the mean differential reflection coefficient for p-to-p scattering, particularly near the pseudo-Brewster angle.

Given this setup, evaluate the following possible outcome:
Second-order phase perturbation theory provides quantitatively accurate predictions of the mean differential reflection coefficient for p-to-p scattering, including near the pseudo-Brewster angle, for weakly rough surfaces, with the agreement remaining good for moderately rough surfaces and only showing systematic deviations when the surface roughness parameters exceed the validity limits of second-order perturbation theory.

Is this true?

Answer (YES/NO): YES